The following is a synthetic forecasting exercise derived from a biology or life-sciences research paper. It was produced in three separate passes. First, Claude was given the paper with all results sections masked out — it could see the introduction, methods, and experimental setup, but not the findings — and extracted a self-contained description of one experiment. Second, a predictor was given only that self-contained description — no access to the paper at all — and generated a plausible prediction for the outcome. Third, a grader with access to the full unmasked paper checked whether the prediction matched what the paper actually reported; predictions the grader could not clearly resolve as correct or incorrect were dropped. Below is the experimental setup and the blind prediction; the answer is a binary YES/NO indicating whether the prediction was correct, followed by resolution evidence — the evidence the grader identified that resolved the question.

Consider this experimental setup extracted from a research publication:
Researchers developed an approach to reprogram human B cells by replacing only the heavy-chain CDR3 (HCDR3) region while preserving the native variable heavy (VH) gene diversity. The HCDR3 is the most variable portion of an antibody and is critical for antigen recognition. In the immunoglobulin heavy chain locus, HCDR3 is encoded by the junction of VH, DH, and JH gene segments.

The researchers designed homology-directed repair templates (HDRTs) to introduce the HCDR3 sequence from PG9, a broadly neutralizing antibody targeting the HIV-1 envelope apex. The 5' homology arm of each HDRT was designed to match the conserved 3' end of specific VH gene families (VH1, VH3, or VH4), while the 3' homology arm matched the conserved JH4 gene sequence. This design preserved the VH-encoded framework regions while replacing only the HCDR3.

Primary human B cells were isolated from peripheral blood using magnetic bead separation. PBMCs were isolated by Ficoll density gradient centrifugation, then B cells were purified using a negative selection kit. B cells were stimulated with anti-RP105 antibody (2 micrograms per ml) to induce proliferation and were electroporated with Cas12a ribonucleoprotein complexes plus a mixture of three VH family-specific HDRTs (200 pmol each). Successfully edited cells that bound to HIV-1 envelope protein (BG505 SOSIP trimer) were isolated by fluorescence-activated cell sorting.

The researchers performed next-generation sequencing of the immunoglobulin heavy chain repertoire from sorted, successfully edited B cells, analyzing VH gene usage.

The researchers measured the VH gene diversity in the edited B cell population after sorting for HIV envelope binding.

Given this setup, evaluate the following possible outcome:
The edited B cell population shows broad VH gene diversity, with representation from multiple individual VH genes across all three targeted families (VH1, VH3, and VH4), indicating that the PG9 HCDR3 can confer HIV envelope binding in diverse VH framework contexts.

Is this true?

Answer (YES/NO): YES